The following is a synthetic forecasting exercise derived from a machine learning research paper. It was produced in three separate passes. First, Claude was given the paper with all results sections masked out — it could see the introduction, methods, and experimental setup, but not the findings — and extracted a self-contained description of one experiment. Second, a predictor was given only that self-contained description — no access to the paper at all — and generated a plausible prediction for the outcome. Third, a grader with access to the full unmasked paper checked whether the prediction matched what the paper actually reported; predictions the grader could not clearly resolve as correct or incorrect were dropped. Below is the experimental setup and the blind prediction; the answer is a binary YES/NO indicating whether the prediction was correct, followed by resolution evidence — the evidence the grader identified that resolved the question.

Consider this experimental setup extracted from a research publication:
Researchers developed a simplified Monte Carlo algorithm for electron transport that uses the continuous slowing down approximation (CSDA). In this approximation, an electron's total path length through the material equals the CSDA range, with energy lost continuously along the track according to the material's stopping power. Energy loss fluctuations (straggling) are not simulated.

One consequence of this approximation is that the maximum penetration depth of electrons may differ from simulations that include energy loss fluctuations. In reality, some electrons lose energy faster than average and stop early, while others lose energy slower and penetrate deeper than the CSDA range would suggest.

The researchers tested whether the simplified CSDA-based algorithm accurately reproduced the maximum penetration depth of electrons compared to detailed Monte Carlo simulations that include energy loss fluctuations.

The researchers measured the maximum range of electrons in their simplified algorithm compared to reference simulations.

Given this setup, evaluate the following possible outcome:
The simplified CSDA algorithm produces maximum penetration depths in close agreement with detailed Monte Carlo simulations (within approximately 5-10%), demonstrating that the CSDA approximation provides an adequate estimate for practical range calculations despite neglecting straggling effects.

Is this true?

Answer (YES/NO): NO